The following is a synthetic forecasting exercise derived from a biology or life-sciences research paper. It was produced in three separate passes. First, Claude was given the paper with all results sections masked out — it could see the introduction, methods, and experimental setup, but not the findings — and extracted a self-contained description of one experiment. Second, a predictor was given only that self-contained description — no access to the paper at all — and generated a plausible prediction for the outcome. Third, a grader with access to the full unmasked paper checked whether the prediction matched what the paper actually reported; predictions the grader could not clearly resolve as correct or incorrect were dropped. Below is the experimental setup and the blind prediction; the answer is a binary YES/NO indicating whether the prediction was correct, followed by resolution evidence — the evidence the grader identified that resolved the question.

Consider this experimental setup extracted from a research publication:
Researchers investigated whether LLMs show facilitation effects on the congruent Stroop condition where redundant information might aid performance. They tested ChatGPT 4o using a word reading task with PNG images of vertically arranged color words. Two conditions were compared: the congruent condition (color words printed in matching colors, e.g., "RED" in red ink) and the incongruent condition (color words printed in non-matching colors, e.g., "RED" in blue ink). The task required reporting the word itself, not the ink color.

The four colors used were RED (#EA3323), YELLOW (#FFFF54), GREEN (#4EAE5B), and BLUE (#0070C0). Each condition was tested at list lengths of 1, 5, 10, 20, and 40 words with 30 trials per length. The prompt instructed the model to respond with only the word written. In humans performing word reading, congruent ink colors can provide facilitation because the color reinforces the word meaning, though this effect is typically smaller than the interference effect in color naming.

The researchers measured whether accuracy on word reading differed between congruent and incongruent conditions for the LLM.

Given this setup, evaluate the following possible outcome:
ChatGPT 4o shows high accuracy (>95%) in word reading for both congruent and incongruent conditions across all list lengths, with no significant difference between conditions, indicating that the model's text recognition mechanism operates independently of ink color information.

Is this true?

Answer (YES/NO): NO